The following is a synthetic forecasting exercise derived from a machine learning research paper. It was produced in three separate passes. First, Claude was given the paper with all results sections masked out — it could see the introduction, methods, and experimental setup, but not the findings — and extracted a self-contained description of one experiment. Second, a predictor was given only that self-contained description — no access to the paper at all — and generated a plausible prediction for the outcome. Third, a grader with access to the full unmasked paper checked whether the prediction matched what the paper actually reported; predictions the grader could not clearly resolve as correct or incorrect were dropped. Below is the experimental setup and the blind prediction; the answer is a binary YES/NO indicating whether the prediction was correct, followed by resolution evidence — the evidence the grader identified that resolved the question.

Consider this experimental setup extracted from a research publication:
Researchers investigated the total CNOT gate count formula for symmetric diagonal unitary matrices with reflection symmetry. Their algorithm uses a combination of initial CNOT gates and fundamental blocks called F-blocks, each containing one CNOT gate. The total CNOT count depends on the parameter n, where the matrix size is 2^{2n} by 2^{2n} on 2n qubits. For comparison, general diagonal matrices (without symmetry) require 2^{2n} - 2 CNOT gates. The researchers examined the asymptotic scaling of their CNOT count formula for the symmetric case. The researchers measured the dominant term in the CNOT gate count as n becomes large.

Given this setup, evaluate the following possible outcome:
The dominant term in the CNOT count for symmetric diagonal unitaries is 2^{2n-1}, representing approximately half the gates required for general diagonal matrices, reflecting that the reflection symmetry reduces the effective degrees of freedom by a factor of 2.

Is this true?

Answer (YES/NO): YES